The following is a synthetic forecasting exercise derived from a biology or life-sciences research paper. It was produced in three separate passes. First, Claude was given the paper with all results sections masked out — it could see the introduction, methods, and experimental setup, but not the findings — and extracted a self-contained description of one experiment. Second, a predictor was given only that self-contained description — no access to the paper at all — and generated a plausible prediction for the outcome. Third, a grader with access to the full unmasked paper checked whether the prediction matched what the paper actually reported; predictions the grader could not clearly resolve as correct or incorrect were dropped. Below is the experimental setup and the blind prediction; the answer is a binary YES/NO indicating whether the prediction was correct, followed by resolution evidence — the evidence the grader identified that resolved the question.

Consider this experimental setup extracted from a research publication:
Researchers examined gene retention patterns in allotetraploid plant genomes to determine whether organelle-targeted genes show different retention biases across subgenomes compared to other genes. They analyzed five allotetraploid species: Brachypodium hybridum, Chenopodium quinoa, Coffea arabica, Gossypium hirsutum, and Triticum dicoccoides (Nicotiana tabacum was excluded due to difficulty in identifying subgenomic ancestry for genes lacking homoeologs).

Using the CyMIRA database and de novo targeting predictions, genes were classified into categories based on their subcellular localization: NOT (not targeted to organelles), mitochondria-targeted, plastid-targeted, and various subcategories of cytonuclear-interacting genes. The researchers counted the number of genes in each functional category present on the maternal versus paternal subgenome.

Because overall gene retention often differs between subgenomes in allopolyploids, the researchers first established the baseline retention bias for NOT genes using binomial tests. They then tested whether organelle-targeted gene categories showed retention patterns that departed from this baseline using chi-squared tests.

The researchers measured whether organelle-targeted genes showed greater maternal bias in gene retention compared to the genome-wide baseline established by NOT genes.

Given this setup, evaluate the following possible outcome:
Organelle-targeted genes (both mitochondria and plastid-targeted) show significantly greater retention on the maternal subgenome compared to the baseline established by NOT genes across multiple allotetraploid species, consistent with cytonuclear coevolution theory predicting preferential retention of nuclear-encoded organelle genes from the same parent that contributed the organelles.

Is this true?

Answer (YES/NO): NO